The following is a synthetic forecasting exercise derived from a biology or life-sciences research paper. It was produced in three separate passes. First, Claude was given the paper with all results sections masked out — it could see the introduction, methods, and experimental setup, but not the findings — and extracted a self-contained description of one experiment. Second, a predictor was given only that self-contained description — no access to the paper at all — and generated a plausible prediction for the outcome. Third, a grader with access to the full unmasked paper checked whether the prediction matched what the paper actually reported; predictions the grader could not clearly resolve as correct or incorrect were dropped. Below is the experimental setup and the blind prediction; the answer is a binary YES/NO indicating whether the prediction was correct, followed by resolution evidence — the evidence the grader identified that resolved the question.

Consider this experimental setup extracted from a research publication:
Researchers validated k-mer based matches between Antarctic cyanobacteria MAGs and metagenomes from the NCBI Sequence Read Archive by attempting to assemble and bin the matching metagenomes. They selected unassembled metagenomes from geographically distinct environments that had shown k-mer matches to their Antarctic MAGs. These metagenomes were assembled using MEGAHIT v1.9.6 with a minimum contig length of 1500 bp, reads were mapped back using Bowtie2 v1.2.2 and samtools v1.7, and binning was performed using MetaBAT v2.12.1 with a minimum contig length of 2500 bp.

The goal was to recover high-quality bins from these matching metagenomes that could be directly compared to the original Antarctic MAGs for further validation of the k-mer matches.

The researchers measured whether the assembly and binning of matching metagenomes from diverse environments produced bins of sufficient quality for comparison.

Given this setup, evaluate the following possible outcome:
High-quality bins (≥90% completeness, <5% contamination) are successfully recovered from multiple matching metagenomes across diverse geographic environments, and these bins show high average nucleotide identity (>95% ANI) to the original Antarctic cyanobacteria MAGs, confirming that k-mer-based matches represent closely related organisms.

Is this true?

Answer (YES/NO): NO